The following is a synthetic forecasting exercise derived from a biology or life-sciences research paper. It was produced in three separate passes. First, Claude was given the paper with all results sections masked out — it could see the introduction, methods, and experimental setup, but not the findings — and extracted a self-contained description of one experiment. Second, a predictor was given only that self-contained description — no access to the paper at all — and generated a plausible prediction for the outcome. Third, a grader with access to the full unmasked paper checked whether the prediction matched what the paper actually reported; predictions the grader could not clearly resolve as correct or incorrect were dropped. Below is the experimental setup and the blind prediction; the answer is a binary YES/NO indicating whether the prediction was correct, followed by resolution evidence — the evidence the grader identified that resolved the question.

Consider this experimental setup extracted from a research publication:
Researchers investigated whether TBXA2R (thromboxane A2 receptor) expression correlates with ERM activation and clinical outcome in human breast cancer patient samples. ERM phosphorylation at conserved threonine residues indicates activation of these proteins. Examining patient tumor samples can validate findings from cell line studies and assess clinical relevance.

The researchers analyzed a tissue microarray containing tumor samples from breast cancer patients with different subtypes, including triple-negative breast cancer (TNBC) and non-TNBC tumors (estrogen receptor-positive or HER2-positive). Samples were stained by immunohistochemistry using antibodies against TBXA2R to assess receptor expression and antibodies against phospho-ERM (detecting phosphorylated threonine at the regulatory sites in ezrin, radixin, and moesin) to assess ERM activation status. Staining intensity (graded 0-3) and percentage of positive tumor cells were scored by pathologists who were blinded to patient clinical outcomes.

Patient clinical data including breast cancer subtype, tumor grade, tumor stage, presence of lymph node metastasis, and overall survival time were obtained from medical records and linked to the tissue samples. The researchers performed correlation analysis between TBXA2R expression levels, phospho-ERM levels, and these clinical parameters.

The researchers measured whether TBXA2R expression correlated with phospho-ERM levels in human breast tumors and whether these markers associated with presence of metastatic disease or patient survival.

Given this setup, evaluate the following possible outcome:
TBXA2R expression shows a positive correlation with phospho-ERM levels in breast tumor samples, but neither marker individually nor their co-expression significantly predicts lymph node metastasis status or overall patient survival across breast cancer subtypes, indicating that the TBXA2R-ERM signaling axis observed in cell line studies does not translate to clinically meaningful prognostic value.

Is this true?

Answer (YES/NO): NO